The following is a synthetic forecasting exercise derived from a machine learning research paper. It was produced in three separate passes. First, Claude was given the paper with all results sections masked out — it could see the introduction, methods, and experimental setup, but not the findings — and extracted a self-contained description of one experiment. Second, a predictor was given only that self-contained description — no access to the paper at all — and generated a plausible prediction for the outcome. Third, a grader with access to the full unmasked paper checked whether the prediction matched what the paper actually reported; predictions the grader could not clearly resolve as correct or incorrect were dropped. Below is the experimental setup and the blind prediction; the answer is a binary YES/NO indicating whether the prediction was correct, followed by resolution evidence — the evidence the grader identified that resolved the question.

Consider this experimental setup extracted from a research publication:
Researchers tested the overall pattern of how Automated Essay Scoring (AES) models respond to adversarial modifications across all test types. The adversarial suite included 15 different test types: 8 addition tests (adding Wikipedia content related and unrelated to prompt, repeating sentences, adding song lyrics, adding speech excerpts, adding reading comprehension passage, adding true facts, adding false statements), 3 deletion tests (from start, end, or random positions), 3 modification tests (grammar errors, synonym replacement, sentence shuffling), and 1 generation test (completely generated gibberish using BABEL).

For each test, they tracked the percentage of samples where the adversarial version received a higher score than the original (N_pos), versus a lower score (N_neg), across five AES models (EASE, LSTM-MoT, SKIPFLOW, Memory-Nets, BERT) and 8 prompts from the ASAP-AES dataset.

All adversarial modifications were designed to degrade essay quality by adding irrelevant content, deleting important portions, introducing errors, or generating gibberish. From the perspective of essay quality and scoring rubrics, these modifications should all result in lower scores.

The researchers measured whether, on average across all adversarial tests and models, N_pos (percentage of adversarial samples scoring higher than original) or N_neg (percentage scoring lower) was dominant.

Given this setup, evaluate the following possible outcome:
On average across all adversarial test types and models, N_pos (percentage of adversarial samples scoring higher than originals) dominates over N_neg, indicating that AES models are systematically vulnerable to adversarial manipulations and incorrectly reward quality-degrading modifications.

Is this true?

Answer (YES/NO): NO